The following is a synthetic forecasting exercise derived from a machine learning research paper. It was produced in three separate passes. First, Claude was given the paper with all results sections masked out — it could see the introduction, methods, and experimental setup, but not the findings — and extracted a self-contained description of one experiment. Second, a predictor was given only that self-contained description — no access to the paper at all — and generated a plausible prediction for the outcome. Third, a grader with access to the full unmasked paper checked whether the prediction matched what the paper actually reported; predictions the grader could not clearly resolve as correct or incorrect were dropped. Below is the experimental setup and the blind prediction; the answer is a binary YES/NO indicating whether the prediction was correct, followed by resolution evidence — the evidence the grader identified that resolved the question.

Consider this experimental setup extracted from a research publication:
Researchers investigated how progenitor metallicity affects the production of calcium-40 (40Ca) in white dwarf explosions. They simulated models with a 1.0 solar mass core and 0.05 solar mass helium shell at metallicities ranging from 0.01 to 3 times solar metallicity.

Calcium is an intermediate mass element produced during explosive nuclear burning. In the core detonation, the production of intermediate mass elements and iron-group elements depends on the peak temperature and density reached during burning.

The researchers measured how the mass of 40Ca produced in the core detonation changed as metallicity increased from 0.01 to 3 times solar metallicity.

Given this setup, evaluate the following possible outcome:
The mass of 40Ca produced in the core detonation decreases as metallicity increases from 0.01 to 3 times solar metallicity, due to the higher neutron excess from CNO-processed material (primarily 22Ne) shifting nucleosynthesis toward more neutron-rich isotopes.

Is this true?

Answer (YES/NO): YES